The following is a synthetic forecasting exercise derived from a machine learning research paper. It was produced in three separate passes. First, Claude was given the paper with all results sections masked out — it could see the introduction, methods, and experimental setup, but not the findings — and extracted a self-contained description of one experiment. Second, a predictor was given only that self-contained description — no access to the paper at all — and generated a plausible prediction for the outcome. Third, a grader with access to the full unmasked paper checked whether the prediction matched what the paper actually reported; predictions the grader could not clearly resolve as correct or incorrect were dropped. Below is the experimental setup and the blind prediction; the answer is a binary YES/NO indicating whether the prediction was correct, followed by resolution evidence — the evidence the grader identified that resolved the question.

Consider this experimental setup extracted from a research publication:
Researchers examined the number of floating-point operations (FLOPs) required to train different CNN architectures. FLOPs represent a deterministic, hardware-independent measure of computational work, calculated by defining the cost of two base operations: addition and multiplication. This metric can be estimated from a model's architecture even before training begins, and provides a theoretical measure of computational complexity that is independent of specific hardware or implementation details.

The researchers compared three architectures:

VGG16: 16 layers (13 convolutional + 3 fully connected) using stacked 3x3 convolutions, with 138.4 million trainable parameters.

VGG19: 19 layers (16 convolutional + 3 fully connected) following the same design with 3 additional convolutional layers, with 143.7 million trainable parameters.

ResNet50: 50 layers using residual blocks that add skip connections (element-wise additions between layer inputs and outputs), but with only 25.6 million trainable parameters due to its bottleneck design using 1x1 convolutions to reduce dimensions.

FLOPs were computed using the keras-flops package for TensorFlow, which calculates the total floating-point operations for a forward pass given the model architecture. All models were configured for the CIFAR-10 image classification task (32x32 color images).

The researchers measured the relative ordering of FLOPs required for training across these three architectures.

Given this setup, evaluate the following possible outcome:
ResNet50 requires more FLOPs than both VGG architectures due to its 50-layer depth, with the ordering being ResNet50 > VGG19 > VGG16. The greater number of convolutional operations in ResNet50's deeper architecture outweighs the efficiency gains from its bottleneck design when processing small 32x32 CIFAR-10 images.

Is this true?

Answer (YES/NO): NO